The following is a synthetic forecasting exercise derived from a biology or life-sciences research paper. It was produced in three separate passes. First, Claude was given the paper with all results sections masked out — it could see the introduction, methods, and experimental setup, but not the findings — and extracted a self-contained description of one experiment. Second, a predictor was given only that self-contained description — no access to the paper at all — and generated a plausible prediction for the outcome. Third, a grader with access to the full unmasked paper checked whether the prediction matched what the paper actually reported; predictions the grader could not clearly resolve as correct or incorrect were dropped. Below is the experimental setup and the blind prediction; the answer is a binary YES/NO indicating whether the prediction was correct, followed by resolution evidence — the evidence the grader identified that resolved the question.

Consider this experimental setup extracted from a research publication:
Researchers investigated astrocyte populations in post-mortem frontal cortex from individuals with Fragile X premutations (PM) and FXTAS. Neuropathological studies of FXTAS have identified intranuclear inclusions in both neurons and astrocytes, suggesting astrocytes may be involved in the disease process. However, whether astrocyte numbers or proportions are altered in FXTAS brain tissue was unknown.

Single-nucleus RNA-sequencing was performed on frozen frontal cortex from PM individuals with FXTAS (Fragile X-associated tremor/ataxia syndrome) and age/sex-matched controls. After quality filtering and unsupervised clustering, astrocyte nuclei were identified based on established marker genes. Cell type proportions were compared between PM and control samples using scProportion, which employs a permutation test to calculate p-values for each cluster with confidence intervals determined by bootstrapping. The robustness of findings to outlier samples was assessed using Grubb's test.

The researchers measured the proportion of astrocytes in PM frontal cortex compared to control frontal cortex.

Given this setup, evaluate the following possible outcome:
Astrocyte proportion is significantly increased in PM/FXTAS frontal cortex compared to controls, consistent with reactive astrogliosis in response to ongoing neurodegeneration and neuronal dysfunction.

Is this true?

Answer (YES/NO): NO